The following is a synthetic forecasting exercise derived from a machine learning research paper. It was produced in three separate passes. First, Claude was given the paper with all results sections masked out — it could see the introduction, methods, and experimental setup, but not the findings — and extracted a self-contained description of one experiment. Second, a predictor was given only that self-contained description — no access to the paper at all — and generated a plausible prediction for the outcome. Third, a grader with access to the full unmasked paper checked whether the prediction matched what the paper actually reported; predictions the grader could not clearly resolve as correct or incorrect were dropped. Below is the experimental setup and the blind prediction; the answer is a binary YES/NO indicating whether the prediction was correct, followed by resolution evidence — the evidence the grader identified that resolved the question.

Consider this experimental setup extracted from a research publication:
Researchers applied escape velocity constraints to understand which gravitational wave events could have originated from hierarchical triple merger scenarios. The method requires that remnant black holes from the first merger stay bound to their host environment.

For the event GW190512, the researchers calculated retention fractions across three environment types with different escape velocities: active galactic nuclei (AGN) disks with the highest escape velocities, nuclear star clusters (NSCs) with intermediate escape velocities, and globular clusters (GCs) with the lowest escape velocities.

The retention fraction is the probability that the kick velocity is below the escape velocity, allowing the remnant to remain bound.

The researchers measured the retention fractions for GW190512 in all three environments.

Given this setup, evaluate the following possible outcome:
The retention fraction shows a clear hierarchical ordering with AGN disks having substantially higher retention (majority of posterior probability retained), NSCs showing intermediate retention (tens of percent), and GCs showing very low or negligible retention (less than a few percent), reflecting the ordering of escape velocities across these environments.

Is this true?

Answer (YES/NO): YES